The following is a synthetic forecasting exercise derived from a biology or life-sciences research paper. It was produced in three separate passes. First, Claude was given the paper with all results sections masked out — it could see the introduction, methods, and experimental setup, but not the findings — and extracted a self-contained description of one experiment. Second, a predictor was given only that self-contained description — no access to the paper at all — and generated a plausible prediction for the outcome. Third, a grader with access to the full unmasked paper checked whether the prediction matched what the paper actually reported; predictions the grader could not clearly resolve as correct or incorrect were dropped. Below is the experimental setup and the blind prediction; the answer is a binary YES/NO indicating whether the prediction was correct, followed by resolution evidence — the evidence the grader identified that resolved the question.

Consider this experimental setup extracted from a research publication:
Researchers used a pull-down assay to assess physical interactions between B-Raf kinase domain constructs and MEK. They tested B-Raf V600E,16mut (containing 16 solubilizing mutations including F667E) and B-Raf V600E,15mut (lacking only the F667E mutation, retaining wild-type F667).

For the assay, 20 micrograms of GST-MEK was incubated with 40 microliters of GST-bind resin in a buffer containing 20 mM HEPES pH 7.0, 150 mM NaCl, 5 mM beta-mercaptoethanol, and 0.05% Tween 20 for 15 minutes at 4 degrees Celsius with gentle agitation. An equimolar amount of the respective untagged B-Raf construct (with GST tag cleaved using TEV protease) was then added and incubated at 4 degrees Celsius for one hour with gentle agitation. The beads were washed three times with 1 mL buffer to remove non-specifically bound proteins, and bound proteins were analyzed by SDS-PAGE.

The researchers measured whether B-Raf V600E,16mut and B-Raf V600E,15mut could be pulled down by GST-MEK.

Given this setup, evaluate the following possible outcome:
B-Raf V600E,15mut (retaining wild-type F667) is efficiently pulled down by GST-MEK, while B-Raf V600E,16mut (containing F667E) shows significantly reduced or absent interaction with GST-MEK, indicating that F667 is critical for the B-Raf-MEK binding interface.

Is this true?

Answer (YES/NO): YES